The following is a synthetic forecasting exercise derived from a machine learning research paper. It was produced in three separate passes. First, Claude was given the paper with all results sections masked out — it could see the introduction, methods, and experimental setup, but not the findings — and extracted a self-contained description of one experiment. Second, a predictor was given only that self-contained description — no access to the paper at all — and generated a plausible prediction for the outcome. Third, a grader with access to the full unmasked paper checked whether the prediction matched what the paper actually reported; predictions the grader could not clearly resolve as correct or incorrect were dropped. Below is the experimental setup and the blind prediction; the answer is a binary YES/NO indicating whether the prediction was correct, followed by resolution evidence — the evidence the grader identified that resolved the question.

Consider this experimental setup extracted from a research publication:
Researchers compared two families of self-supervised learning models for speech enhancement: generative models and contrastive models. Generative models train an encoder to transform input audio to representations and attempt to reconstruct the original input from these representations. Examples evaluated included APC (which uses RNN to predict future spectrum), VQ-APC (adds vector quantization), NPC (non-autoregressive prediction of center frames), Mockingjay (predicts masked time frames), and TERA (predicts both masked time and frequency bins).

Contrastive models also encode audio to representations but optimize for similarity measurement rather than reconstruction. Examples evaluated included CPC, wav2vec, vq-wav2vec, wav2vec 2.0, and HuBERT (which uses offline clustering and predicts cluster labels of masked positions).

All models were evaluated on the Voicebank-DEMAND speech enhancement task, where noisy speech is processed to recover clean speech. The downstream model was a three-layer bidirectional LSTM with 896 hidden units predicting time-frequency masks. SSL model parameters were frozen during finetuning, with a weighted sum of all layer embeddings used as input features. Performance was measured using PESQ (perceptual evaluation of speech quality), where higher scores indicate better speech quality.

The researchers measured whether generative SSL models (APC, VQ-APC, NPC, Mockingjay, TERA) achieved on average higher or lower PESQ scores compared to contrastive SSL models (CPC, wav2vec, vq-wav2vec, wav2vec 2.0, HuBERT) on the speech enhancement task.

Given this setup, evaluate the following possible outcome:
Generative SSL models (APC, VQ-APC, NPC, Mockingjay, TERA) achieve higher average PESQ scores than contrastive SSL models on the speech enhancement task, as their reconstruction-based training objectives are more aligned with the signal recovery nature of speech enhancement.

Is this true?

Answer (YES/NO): NO